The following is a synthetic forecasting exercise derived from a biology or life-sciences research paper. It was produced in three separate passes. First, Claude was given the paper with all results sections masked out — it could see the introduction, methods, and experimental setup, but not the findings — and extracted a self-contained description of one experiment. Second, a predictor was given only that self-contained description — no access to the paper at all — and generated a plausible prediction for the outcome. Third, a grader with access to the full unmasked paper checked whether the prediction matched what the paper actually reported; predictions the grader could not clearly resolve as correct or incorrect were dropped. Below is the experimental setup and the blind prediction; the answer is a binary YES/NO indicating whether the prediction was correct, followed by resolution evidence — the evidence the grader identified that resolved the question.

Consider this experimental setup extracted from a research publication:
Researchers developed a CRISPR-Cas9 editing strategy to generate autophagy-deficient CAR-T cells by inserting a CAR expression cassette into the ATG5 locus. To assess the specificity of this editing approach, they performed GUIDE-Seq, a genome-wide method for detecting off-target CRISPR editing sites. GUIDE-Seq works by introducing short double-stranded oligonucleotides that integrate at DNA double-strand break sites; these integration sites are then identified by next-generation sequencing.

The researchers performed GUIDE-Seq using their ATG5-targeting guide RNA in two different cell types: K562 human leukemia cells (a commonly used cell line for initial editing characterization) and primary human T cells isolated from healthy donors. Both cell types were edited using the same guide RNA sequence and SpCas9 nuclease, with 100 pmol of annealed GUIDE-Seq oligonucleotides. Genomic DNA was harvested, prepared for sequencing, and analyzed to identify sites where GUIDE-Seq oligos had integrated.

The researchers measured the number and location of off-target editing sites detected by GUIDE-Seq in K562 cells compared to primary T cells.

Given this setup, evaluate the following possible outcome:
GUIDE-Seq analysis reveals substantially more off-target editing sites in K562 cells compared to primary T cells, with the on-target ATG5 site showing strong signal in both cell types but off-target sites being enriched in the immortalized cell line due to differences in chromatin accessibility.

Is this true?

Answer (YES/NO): NO